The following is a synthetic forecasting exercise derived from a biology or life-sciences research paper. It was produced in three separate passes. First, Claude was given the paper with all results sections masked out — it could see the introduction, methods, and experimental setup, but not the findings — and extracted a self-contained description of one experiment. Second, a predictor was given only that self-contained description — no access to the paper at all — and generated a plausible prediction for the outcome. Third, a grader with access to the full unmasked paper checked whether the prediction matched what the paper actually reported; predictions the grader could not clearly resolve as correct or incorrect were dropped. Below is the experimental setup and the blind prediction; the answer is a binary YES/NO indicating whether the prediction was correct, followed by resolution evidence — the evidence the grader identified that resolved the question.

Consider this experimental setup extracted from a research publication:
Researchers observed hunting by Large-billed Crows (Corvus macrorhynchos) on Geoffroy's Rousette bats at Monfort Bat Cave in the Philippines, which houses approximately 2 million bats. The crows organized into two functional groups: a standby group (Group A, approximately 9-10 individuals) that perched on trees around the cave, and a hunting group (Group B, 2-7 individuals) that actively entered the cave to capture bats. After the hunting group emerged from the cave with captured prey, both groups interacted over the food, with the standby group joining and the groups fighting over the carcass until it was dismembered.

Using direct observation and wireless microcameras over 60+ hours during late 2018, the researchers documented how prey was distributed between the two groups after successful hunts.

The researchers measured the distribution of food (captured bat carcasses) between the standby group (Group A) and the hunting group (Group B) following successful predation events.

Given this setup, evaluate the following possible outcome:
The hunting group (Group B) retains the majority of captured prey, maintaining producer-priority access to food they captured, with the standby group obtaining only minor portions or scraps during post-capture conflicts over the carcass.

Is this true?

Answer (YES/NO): YES